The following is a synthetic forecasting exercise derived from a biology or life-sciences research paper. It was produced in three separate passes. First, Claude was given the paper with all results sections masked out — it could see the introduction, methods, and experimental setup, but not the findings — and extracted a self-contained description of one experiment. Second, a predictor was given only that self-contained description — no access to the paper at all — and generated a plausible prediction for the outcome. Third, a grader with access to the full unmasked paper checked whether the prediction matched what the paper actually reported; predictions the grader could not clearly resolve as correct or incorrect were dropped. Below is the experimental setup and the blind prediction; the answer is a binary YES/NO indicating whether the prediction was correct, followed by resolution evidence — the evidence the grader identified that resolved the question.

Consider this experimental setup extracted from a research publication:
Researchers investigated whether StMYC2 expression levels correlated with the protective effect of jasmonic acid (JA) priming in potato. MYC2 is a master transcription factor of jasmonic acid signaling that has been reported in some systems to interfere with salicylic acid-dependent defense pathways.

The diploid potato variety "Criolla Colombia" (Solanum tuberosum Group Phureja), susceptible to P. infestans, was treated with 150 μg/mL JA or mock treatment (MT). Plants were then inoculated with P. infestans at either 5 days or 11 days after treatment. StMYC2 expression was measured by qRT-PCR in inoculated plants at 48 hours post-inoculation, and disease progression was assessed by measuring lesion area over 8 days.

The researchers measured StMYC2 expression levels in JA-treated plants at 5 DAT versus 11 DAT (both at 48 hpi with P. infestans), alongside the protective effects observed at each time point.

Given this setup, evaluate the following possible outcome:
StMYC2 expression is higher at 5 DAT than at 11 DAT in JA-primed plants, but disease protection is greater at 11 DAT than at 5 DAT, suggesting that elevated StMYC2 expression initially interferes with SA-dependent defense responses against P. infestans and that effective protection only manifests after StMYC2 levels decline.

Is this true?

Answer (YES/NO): YES